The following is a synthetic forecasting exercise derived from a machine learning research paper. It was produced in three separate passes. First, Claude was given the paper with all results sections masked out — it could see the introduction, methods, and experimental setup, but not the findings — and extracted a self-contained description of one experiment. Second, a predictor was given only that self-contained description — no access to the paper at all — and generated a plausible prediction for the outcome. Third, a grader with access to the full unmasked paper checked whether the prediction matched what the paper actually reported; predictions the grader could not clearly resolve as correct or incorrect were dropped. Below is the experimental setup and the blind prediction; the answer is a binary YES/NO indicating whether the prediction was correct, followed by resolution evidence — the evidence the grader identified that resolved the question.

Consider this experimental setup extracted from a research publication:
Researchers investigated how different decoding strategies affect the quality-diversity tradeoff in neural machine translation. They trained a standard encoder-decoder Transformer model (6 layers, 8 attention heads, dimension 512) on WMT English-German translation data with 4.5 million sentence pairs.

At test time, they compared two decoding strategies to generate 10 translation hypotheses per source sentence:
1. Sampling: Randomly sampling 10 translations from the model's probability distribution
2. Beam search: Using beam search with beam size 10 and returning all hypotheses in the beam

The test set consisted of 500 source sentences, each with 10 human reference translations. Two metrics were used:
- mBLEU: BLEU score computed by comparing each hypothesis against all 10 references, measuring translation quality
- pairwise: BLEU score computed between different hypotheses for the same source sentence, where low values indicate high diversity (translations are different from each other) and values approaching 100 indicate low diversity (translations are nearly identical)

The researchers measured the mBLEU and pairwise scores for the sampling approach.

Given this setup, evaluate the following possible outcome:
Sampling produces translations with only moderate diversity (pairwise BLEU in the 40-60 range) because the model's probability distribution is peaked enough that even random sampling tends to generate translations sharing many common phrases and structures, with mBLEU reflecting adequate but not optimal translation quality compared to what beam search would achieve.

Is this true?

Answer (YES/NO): NO